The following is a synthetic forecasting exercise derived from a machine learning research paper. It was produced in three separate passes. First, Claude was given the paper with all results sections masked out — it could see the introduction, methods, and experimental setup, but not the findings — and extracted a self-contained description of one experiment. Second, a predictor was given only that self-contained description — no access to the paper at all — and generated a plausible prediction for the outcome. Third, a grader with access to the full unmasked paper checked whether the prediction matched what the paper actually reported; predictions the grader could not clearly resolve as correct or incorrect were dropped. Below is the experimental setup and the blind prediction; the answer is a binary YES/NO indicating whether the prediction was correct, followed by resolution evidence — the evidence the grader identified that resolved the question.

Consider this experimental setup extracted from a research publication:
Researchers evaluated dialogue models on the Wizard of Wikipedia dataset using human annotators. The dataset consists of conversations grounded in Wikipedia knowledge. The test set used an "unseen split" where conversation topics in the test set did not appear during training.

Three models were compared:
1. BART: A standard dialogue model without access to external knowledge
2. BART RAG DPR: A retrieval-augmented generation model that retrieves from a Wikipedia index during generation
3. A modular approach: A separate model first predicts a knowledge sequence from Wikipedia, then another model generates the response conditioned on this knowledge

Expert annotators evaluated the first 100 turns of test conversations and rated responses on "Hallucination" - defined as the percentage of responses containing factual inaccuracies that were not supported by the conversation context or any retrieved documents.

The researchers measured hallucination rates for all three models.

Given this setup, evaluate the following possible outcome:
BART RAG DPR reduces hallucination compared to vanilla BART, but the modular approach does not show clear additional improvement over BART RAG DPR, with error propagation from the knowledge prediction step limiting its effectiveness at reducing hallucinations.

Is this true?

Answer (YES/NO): NO